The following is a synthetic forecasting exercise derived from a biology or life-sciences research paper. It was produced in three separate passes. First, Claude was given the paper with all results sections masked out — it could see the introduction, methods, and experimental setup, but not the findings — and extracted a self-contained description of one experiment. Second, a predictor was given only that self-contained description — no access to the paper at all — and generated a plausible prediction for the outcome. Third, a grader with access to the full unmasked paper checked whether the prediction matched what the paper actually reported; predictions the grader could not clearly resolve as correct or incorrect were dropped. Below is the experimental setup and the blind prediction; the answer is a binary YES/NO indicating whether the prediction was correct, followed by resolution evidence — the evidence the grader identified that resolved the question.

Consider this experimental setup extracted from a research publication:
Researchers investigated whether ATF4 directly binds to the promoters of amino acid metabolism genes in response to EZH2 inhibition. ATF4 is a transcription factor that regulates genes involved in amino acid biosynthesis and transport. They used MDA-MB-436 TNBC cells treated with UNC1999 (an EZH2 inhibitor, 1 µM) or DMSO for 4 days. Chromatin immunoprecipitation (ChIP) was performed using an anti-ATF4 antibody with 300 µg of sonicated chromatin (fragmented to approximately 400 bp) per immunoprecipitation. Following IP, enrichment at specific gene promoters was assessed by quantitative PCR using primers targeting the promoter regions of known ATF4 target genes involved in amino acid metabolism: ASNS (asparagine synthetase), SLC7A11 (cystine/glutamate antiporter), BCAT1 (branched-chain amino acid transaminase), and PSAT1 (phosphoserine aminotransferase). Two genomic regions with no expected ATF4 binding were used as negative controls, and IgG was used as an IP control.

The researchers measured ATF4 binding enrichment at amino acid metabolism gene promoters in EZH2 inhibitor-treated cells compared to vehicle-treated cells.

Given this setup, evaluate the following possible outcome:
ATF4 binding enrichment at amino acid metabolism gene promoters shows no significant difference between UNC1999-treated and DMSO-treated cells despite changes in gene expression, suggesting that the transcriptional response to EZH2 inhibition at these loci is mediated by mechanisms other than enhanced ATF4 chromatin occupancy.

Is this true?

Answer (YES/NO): NO